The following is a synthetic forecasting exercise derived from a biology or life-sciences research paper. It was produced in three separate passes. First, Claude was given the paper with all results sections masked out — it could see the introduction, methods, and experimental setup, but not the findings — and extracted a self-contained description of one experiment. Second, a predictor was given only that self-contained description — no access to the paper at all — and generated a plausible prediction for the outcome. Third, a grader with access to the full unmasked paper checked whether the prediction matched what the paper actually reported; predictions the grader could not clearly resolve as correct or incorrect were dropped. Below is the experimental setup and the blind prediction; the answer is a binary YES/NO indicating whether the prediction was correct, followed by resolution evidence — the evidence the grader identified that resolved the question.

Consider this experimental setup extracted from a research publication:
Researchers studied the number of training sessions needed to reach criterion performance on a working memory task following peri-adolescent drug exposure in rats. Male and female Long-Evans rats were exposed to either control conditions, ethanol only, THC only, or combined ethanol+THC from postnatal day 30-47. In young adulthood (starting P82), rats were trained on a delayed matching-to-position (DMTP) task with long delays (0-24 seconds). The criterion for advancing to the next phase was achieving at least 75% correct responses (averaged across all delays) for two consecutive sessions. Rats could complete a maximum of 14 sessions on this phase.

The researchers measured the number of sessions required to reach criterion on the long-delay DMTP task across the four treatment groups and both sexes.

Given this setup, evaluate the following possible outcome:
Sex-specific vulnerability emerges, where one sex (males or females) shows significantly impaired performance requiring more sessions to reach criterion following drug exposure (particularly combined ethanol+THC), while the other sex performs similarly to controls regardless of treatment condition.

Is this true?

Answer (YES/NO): NO